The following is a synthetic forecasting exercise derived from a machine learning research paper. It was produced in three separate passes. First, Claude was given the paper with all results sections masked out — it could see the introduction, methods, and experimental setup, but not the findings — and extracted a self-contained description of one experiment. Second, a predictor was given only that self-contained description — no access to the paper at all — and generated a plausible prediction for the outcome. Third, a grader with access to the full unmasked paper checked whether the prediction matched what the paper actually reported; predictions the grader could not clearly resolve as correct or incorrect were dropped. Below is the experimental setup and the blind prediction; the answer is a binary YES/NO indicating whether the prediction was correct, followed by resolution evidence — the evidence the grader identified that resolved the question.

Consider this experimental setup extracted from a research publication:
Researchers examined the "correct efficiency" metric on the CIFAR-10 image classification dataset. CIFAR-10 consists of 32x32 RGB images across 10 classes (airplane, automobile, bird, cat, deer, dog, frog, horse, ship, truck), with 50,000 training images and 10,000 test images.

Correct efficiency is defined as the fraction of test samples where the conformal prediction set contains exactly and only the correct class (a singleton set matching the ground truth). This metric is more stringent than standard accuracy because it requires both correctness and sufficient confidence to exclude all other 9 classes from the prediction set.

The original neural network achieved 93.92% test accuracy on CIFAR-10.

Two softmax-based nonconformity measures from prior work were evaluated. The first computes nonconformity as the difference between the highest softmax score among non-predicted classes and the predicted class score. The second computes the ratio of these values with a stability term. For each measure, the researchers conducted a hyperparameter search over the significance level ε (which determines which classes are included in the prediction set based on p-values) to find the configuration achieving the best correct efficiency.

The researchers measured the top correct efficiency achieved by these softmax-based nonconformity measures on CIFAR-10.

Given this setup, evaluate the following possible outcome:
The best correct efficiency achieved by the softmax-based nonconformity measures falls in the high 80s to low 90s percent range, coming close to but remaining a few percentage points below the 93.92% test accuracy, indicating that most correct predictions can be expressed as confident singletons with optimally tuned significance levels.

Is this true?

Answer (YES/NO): NO